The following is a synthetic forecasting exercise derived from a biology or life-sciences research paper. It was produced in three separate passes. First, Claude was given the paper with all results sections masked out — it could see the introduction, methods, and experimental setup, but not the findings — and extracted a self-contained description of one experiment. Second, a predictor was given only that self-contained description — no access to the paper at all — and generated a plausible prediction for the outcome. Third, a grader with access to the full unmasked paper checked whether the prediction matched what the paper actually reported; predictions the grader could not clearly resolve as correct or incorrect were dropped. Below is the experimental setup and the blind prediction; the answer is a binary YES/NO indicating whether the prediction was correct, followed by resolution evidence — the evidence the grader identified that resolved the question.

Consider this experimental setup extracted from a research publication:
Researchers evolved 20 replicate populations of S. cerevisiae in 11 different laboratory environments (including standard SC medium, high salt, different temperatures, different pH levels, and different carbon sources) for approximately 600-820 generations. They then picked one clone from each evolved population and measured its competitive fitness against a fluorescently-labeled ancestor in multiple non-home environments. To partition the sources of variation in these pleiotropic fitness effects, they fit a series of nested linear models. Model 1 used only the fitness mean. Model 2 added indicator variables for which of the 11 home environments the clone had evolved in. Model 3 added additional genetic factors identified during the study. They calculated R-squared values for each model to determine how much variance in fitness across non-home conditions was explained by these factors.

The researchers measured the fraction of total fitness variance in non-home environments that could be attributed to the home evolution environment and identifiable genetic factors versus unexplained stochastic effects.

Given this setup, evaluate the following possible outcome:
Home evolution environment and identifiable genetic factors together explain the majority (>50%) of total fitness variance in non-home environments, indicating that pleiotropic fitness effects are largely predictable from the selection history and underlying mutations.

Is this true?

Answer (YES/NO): YES